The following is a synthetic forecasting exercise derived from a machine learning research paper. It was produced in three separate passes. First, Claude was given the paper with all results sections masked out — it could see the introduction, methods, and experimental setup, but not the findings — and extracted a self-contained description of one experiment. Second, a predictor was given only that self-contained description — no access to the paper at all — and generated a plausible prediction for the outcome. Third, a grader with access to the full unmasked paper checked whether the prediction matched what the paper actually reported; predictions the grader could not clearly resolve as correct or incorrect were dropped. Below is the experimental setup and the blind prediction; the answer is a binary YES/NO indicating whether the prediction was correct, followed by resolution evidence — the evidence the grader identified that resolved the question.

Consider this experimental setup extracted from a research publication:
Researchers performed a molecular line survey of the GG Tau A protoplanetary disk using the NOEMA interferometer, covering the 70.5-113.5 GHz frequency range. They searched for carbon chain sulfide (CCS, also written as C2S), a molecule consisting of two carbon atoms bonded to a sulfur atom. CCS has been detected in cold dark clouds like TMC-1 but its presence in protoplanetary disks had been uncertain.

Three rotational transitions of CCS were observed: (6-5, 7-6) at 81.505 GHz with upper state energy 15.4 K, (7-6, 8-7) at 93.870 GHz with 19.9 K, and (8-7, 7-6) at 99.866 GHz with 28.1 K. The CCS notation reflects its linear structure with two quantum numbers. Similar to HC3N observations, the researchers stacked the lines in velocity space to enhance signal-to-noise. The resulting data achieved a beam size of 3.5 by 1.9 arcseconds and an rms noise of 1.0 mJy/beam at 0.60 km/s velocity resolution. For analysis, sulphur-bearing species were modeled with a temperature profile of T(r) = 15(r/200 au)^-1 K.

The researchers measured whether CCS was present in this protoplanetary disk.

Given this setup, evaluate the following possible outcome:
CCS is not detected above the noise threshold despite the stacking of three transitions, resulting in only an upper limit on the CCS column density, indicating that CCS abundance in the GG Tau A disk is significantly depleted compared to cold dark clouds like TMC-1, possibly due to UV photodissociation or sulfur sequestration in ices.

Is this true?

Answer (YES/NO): NO